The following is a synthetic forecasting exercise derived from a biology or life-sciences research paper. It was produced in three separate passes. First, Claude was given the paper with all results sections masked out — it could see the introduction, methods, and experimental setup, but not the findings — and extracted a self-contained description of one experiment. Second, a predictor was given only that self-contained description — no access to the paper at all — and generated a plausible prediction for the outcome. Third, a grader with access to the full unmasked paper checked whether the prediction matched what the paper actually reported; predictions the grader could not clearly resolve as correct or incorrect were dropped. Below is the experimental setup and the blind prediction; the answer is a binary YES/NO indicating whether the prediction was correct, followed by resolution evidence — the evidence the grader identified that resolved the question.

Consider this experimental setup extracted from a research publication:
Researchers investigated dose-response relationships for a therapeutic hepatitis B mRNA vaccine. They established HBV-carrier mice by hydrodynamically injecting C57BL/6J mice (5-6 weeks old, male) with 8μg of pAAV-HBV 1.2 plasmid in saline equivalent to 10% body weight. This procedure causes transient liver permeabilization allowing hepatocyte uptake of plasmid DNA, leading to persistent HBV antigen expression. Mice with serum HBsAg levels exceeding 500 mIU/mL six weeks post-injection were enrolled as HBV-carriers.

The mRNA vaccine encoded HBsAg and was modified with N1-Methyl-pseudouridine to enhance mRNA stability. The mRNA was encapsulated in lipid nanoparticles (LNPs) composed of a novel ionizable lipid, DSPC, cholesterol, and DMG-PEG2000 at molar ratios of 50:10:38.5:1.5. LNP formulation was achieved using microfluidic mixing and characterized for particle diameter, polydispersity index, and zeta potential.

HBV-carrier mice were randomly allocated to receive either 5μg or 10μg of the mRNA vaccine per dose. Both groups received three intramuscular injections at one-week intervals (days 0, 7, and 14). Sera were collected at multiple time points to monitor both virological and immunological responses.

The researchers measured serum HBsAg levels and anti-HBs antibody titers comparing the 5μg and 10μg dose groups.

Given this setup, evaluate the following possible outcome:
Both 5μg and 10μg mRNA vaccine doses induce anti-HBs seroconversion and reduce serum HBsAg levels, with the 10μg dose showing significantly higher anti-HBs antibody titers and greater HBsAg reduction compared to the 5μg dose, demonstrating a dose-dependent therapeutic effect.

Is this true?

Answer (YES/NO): NO